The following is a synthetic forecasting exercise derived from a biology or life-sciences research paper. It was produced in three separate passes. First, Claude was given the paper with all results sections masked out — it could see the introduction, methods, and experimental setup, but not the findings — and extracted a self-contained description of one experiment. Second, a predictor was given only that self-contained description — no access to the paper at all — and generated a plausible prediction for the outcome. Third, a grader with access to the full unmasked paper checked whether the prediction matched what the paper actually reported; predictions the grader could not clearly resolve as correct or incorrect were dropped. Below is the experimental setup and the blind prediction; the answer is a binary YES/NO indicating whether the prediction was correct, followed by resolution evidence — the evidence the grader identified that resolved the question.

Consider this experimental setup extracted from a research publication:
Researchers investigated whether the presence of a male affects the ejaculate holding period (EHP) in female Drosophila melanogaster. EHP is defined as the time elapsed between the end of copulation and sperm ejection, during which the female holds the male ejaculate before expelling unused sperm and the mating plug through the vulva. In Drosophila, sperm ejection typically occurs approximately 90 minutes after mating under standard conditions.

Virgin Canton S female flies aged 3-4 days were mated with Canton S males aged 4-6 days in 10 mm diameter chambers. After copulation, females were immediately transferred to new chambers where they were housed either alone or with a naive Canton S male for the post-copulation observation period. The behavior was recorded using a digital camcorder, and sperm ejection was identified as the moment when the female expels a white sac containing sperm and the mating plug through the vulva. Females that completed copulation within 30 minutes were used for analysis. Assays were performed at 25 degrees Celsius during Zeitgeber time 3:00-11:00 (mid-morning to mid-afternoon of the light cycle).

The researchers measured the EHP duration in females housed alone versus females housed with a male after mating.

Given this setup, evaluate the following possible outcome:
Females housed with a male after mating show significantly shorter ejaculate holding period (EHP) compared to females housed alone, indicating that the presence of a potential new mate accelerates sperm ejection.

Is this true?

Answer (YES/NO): YES